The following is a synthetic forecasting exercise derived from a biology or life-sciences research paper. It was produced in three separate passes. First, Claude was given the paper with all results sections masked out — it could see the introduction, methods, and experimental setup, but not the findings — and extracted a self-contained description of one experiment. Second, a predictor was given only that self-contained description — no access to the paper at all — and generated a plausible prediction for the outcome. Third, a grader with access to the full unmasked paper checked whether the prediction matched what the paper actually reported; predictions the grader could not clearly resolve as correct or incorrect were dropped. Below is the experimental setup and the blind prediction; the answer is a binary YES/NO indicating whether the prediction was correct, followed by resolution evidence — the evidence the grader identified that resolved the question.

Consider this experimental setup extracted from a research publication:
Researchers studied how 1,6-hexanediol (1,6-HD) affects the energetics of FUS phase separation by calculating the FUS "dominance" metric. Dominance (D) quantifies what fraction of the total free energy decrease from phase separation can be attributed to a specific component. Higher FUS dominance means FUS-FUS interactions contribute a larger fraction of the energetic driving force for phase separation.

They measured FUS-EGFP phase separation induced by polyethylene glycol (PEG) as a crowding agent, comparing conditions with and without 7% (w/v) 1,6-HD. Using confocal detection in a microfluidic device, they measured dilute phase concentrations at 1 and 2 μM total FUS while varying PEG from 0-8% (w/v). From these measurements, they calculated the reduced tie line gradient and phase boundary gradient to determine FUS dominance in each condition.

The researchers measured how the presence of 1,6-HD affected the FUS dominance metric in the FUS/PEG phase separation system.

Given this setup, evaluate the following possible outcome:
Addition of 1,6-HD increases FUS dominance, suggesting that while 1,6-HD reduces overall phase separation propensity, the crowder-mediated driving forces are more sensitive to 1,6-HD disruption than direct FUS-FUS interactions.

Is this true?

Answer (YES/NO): YES